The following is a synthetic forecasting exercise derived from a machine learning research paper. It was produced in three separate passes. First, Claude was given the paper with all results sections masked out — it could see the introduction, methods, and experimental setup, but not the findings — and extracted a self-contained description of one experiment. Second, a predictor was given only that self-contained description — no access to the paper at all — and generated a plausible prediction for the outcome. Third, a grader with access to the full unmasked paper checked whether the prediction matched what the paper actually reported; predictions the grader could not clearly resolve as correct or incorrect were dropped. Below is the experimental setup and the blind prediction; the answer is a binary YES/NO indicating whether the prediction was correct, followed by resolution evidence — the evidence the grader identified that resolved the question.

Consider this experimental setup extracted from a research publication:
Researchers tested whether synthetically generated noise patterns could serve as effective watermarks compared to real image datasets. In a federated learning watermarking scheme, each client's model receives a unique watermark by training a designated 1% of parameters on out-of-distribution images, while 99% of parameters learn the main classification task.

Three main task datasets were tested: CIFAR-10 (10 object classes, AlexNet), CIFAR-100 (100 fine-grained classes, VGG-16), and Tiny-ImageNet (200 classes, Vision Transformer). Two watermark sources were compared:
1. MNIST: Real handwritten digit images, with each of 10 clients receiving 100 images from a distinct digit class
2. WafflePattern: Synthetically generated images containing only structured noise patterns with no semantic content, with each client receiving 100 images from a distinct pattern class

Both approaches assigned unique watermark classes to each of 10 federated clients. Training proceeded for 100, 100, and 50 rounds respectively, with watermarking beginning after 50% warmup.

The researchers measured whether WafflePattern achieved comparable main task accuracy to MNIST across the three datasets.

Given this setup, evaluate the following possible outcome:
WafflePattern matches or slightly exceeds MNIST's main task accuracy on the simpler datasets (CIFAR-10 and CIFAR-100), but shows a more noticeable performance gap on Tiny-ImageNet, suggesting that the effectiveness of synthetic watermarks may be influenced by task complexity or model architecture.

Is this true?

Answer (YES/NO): NO